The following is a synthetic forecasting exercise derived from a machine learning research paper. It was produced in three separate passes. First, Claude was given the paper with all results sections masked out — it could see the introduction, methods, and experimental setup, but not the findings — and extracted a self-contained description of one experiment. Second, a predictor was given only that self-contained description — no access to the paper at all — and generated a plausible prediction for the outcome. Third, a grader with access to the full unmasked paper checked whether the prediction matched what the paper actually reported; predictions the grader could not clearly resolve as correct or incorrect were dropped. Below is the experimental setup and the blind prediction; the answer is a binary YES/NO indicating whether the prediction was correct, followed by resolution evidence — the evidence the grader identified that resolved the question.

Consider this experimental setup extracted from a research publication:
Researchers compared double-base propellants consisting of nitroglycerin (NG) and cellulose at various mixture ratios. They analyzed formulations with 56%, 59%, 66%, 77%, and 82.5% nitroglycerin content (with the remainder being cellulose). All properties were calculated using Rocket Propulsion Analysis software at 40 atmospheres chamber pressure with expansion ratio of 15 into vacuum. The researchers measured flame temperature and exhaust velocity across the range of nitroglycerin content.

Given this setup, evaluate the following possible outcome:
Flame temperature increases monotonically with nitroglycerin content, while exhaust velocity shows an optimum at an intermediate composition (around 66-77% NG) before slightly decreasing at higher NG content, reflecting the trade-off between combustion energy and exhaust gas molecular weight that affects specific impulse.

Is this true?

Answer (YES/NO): NO